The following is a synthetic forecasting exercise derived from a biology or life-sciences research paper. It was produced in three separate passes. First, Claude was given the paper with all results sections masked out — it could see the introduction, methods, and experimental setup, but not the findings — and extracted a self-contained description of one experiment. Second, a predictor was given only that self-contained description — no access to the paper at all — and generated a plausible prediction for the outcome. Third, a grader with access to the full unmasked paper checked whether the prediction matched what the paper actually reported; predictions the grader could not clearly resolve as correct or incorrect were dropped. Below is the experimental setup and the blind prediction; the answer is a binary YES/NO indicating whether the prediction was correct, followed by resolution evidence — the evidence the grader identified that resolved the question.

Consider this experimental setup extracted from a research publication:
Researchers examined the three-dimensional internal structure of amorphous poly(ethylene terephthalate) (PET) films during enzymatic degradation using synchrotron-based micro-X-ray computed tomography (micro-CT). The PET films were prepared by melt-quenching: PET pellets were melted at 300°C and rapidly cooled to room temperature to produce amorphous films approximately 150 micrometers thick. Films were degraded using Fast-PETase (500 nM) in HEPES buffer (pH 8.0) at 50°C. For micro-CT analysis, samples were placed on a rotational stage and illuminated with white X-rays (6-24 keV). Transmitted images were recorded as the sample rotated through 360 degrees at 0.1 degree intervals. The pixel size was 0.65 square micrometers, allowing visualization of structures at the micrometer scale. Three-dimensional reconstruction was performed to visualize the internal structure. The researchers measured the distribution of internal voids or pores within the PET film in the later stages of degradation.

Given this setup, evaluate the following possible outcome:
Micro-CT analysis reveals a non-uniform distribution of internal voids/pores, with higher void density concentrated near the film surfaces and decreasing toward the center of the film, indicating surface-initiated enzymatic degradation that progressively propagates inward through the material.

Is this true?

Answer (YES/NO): NO